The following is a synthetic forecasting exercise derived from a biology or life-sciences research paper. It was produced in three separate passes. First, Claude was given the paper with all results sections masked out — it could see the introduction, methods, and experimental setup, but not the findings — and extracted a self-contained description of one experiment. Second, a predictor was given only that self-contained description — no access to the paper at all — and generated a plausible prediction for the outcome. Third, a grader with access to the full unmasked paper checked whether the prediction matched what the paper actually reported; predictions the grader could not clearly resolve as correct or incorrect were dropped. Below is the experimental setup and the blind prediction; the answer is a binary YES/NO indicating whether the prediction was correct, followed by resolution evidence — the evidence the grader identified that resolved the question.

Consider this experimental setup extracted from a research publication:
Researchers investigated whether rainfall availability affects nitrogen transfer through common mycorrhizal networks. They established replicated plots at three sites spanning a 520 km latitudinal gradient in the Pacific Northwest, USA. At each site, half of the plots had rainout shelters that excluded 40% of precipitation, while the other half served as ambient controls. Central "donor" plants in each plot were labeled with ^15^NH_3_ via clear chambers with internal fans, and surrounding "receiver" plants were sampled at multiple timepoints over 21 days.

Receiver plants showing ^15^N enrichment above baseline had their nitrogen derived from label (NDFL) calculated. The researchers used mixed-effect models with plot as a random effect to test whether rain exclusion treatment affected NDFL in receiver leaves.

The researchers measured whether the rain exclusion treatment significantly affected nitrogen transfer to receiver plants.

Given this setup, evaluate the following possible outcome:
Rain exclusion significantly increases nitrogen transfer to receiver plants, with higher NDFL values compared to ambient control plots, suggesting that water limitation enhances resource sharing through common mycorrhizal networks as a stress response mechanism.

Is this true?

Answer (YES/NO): NO